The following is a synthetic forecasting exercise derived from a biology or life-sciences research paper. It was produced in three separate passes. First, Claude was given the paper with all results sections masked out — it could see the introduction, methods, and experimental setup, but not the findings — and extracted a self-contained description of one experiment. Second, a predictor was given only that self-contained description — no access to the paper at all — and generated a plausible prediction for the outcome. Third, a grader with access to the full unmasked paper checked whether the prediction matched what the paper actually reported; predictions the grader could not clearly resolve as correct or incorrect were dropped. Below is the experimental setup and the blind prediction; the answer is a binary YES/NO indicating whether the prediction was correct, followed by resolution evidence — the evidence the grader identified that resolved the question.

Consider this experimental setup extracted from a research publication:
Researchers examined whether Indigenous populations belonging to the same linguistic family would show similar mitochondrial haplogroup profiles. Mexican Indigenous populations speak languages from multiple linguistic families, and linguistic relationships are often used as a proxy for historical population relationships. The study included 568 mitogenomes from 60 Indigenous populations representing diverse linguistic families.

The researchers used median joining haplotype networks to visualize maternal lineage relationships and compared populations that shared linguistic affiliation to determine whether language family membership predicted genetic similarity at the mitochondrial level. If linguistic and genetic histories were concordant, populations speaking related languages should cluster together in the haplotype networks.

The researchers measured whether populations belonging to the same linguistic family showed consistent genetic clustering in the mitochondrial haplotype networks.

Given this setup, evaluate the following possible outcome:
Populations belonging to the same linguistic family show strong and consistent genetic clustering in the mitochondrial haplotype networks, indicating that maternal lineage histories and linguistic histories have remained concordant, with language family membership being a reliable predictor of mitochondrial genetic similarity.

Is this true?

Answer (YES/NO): NO